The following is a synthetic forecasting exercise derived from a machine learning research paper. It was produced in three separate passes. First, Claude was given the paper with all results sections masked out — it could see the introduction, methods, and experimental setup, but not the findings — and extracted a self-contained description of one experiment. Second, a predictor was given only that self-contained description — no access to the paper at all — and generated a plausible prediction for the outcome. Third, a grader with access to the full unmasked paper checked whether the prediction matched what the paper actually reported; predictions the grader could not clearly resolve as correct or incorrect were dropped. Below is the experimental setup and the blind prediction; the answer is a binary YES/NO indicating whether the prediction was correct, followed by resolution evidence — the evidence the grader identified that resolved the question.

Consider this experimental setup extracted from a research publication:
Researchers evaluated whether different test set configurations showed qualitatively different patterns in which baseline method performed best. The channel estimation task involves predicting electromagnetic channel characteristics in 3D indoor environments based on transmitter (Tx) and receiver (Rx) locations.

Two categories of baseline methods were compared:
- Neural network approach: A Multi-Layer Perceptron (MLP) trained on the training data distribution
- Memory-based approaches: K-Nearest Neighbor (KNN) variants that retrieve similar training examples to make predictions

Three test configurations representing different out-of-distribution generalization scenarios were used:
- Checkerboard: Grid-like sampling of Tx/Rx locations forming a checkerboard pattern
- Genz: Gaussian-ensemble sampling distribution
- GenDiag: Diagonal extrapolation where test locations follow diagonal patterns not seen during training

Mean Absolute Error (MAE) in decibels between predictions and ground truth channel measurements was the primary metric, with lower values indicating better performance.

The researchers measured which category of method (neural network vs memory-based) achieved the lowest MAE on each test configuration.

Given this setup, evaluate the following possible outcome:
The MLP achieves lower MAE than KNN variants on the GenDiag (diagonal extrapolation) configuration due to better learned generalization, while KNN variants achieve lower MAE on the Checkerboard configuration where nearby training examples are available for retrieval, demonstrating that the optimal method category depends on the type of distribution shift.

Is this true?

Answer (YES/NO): NO